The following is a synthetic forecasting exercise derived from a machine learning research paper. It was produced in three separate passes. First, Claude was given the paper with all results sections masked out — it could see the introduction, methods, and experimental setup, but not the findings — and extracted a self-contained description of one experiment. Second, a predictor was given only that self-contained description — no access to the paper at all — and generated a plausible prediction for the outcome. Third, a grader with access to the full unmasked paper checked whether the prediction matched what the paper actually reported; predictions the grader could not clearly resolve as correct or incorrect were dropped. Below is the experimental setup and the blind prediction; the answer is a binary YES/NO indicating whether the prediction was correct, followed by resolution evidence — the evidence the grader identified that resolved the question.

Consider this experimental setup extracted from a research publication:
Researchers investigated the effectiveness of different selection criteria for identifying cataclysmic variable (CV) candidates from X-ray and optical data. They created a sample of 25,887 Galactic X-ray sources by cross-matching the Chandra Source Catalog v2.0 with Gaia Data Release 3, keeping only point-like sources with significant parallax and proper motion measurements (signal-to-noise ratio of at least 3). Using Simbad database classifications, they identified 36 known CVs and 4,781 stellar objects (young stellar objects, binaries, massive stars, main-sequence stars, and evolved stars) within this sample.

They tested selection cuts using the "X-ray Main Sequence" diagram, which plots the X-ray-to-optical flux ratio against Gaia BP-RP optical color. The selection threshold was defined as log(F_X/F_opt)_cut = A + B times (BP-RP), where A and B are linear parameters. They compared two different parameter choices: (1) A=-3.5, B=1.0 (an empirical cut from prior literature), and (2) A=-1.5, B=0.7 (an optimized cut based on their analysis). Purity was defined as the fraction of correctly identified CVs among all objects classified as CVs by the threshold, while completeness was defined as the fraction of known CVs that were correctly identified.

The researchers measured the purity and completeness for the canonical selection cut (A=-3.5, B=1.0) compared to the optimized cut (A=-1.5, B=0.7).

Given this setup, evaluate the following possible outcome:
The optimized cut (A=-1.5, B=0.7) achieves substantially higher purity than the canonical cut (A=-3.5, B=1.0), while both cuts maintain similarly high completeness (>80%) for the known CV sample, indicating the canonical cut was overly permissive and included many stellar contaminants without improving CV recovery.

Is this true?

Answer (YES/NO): NO